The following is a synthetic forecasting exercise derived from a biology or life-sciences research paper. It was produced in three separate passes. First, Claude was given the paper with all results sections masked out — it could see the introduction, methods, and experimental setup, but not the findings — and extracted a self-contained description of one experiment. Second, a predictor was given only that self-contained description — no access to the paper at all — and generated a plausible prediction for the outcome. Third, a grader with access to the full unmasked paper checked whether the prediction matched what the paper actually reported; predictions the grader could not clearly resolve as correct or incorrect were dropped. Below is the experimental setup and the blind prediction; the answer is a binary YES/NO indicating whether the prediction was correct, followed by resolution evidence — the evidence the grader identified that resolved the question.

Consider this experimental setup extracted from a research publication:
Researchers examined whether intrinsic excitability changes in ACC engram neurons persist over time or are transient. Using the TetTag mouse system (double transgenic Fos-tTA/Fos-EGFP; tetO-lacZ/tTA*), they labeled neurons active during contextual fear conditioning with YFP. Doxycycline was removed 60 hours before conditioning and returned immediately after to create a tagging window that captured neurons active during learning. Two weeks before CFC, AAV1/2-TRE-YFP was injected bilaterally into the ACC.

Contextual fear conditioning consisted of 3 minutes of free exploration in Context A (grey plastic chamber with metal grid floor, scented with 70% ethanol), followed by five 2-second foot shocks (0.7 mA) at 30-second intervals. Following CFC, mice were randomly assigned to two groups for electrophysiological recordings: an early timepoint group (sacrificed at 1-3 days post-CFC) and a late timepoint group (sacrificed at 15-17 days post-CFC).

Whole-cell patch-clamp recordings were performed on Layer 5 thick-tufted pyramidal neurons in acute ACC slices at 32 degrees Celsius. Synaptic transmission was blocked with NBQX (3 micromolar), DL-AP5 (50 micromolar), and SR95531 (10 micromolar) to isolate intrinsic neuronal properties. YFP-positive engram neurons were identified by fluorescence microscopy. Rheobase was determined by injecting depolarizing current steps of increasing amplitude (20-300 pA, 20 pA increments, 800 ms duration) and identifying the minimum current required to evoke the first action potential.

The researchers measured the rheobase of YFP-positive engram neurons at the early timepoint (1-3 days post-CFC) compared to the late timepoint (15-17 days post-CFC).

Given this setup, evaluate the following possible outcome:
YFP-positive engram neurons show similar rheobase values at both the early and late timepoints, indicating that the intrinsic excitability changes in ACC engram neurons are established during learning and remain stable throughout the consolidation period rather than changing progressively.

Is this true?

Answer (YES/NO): NO